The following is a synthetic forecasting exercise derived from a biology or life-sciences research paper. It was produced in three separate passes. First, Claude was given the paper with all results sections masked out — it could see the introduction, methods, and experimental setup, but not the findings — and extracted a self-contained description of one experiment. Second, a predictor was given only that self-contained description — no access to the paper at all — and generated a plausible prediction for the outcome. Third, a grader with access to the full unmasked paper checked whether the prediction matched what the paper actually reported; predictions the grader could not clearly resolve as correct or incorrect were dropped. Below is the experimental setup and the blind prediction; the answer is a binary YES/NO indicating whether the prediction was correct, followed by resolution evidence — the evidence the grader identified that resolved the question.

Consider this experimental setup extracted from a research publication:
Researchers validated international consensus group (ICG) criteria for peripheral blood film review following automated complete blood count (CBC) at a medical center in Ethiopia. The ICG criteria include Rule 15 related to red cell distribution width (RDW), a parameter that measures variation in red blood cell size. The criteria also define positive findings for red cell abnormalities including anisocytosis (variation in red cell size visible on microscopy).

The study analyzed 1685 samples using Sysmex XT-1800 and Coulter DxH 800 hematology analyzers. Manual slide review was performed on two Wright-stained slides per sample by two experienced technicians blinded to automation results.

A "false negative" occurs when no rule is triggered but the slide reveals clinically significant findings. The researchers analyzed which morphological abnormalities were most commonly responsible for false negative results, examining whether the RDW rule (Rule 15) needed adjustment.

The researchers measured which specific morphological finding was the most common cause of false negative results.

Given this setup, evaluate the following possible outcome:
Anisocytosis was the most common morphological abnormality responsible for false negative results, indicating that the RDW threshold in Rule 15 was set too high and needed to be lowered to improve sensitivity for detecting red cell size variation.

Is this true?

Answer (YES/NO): NO